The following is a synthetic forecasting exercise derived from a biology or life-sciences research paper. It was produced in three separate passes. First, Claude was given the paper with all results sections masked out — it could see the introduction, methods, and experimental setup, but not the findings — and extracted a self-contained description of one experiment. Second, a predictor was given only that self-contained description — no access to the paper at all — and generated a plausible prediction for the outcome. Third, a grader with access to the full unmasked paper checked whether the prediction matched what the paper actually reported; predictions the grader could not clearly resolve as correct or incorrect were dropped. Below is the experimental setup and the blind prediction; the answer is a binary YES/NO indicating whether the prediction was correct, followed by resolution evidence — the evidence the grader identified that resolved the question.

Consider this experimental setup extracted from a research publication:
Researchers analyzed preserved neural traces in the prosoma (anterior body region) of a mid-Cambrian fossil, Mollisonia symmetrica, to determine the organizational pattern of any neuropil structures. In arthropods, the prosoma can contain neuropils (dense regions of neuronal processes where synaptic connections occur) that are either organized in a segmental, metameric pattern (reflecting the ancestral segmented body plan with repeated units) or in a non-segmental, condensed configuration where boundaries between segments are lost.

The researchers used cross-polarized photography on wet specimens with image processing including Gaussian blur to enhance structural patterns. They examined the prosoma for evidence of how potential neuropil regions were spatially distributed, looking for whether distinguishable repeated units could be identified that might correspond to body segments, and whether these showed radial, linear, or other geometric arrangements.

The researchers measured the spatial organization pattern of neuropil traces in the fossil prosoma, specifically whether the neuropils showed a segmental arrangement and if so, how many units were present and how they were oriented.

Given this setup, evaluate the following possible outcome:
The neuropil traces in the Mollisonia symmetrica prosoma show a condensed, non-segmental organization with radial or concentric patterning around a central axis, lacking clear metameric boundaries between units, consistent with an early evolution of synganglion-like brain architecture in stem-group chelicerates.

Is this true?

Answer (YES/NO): NO